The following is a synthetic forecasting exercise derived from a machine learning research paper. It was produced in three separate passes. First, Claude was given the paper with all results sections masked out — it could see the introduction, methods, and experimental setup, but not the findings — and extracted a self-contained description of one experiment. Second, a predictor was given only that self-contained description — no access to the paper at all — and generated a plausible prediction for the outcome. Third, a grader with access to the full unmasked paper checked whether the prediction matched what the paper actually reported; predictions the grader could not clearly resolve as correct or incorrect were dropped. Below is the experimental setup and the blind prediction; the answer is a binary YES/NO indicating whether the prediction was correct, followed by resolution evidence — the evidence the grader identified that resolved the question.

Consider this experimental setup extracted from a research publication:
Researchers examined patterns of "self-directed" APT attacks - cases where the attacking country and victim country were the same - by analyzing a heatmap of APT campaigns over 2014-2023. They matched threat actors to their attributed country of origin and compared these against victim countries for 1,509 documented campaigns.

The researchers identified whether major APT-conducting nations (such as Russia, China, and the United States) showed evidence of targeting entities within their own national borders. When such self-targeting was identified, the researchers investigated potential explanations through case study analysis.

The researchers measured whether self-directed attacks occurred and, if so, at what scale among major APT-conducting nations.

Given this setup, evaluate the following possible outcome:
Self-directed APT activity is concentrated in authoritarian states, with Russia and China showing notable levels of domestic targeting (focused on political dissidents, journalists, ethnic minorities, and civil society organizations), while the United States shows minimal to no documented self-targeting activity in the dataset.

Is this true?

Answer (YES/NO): NO